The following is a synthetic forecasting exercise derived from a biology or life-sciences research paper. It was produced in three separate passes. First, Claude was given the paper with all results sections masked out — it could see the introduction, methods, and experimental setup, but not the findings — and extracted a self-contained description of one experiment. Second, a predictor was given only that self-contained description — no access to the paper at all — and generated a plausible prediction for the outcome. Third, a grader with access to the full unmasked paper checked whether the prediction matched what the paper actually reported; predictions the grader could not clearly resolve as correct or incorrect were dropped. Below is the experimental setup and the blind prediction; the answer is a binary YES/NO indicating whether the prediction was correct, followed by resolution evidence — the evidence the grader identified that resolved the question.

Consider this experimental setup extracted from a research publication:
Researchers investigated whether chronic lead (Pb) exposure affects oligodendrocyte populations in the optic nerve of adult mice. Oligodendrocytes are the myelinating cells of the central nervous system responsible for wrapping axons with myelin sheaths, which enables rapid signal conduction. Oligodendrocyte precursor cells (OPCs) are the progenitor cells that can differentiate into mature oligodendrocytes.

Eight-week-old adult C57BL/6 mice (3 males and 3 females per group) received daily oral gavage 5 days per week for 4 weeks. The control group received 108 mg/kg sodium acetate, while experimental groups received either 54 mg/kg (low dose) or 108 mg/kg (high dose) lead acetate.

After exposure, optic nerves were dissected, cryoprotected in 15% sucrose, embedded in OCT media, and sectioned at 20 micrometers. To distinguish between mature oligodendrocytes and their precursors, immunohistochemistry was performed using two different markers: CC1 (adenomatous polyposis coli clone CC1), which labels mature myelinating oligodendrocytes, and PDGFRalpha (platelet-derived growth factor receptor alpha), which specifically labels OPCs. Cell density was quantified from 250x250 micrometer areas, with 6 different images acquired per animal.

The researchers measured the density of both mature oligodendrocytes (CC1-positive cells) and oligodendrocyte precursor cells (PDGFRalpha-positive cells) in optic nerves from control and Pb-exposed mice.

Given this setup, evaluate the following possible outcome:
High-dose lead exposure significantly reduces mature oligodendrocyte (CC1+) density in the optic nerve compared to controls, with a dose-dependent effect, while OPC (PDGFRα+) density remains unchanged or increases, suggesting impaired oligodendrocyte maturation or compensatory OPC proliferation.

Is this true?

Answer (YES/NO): NO